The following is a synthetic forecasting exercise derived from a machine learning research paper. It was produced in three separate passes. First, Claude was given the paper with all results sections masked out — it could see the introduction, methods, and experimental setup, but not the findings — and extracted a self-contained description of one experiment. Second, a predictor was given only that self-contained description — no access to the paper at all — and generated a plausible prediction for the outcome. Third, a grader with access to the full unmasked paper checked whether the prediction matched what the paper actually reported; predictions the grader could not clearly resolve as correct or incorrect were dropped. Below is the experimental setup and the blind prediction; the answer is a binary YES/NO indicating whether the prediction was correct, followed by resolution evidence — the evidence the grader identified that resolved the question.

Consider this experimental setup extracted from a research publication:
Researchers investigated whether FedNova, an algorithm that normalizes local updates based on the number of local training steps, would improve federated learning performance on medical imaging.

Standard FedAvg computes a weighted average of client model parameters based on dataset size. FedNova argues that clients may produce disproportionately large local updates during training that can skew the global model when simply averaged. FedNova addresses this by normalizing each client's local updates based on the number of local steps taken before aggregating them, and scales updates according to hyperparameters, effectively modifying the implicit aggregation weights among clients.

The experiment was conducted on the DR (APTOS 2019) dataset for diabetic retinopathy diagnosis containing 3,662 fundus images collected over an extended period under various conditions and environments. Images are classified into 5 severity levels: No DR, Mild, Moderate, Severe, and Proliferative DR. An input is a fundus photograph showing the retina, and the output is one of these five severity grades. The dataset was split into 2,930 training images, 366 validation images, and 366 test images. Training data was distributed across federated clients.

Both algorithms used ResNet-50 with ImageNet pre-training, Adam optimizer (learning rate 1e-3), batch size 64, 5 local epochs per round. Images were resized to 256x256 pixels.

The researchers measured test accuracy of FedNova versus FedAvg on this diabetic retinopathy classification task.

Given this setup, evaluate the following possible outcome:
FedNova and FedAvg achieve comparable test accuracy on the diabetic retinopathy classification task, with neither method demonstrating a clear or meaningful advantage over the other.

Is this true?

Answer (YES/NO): NO